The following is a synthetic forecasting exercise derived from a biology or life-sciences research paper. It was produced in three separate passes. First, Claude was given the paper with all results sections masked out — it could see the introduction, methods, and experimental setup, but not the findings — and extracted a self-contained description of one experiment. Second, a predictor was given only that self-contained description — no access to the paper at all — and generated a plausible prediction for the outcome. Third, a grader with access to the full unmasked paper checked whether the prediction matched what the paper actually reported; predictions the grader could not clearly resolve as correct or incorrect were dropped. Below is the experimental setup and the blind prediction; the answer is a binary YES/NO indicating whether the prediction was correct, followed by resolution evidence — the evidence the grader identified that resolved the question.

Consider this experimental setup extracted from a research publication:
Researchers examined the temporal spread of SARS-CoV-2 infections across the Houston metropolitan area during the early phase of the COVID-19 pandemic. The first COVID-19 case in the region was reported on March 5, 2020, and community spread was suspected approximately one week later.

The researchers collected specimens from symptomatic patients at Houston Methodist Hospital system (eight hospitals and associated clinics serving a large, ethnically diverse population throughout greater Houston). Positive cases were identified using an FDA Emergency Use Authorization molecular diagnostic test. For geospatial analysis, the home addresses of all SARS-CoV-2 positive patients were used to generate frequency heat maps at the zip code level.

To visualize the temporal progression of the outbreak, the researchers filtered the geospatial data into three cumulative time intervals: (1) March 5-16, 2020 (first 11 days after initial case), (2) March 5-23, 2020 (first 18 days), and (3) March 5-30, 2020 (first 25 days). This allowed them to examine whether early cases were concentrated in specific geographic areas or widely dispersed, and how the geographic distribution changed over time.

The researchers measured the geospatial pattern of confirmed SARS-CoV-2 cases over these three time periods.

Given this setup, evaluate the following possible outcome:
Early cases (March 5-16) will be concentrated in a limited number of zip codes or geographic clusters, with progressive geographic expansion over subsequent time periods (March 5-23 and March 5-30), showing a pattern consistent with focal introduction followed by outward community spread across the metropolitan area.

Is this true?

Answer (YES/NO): NO